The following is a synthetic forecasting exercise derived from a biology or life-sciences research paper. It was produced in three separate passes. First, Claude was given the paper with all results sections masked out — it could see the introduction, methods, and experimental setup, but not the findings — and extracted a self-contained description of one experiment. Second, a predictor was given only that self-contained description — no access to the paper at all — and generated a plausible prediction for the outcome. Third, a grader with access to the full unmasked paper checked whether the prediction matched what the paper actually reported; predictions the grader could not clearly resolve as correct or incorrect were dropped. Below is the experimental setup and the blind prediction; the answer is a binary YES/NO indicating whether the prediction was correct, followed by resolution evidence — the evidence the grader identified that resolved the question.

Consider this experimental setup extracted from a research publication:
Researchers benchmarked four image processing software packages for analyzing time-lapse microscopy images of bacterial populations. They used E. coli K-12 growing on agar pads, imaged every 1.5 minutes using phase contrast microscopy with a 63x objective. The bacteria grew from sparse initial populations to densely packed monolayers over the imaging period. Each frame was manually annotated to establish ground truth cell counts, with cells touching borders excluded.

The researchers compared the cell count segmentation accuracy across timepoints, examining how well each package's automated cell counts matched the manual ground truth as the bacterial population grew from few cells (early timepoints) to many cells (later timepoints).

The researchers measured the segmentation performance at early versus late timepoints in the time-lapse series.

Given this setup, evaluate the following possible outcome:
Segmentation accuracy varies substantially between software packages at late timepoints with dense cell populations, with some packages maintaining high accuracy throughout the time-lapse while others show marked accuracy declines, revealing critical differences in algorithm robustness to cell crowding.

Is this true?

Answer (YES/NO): NO